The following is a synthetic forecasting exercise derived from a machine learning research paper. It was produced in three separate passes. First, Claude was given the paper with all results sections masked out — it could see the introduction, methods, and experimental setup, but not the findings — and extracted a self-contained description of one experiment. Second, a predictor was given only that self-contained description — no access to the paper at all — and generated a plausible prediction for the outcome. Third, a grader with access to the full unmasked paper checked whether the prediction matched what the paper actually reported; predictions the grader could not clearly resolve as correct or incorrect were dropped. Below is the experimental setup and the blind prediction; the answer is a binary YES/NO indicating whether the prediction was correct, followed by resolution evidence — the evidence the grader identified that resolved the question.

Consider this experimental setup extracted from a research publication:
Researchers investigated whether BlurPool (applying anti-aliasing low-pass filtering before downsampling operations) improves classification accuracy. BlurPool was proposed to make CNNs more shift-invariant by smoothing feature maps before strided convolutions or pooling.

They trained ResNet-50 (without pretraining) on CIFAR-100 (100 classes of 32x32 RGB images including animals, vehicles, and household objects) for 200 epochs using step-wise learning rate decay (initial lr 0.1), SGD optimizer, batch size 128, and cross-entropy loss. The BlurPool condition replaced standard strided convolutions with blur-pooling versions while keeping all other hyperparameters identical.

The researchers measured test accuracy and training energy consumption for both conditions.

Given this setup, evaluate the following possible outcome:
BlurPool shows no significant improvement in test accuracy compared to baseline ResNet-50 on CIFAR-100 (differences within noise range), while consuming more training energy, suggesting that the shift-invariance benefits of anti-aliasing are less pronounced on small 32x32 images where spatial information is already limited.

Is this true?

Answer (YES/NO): NO